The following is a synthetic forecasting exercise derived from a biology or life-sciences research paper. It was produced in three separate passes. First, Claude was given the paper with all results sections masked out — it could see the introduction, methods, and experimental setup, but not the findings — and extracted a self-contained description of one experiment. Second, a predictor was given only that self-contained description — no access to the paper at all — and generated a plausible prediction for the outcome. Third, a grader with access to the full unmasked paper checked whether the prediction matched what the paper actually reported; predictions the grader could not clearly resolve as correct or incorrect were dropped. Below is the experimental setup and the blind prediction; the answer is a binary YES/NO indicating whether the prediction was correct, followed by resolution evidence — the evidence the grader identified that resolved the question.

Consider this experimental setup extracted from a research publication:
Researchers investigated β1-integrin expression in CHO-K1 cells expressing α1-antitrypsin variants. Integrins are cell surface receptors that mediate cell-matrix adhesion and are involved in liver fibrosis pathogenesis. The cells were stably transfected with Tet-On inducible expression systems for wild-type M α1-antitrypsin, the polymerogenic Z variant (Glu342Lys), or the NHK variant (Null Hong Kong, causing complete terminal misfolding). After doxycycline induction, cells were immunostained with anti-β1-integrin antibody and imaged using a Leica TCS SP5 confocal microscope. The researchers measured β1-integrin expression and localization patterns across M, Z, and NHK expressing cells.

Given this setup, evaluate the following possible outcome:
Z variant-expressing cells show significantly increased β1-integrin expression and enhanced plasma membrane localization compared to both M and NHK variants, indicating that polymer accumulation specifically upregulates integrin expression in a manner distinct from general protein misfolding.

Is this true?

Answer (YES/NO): NO